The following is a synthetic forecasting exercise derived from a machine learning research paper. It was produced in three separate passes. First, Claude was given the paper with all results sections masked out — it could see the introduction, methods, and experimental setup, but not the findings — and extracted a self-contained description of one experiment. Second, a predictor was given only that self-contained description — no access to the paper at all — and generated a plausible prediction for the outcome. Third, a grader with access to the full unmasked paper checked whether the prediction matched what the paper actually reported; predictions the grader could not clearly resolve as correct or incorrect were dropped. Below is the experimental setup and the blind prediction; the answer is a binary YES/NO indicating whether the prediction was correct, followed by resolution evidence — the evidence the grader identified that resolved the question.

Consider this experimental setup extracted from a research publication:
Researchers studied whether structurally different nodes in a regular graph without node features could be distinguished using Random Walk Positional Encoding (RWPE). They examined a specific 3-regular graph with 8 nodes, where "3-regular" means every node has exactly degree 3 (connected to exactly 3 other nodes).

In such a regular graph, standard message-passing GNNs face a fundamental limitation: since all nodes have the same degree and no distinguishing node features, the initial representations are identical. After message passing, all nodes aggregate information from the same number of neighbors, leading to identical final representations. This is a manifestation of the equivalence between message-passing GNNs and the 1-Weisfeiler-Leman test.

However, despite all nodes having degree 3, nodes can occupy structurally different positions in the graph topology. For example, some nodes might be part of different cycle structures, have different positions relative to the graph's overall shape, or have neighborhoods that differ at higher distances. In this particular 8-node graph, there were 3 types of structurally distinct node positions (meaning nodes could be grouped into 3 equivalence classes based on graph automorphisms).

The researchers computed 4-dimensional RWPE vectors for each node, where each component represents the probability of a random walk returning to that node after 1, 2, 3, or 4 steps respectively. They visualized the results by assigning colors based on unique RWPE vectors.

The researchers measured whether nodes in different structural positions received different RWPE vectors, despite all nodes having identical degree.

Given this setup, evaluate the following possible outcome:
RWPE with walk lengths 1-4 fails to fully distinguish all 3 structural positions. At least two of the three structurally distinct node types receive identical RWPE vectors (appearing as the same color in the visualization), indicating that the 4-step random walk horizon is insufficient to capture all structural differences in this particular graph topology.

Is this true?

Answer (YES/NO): NO